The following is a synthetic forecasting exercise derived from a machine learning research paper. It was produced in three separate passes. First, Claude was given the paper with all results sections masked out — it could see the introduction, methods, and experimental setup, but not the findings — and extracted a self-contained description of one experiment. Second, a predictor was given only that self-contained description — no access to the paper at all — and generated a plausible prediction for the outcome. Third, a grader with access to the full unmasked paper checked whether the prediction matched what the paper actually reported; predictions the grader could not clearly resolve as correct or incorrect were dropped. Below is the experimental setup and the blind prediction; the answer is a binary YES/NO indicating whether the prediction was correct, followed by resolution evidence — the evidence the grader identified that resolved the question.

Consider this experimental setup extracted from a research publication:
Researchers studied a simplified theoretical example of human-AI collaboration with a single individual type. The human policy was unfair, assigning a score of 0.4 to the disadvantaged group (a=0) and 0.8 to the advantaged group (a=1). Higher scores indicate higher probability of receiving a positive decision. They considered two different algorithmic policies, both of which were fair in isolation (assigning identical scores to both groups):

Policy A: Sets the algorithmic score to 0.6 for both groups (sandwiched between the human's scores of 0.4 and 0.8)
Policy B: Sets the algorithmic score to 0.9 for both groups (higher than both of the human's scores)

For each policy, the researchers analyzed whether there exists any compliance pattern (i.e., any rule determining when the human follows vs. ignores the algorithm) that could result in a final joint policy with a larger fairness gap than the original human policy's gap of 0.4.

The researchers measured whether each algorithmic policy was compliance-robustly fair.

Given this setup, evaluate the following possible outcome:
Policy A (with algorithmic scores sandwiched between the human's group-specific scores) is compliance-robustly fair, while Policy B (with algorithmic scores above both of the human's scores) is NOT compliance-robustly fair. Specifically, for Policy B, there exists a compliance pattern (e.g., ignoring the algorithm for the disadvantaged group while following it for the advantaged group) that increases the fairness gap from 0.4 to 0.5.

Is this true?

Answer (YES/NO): YES